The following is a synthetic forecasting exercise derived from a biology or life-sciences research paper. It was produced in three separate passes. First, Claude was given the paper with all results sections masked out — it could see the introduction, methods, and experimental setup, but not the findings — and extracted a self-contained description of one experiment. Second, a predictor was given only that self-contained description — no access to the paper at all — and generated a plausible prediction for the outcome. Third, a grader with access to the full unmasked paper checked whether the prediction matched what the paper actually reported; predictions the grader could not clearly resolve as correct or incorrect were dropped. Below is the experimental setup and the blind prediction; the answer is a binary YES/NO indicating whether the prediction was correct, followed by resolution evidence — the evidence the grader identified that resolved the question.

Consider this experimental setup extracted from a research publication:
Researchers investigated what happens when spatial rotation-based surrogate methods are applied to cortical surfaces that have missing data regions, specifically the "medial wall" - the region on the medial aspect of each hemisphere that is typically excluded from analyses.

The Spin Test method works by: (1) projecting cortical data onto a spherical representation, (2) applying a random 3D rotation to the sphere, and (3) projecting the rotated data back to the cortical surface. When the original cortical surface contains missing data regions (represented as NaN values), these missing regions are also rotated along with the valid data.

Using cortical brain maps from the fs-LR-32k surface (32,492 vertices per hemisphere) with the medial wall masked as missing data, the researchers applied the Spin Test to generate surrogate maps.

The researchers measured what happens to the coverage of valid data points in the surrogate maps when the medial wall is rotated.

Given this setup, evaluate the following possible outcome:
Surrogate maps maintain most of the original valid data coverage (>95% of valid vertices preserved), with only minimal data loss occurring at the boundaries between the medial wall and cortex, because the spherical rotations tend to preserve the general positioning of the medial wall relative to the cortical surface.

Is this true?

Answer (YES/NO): NO